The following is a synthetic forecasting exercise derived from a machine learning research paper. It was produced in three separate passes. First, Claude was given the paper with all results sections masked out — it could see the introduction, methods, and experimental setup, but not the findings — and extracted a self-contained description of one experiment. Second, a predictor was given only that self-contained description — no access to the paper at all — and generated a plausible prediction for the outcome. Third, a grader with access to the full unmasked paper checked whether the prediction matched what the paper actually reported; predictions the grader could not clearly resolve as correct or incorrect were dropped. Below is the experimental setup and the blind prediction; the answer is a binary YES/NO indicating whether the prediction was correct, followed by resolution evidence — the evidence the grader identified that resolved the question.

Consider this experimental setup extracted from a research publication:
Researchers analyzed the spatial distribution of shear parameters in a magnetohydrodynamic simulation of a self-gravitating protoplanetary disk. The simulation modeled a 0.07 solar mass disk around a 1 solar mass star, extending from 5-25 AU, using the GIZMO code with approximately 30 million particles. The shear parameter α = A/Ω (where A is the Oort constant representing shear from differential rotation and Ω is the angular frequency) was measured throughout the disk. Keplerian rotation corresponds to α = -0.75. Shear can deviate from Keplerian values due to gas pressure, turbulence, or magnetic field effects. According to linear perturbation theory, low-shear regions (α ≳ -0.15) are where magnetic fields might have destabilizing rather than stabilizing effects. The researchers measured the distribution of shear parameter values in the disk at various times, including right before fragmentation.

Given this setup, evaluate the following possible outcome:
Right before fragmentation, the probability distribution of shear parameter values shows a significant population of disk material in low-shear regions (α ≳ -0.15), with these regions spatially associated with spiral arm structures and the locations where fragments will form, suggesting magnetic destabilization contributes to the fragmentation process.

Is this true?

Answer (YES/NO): NO